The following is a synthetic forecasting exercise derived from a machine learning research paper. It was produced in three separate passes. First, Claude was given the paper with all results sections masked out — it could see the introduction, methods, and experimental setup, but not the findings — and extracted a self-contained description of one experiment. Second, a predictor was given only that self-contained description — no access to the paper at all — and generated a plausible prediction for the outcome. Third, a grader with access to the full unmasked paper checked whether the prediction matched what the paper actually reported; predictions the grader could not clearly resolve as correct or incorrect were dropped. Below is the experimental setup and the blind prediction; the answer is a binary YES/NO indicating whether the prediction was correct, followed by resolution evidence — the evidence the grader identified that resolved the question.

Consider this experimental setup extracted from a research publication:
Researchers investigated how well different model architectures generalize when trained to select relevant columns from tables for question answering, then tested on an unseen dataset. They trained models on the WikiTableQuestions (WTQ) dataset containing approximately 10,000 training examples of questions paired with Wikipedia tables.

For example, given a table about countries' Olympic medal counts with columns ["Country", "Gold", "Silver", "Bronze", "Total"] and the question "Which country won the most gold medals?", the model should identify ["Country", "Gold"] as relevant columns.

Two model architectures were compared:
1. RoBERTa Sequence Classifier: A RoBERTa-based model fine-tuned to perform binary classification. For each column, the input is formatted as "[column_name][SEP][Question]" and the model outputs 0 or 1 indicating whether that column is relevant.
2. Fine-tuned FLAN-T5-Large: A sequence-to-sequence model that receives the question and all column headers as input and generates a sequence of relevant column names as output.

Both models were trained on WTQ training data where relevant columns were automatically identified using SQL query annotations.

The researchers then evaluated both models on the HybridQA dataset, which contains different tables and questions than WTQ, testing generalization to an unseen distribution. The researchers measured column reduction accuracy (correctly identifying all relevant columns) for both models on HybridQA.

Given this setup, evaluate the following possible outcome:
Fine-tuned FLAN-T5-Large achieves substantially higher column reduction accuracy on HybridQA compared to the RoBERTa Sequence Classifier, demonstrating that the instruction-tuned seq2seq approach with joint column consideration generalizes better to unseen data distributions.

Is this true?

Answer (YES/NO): YES